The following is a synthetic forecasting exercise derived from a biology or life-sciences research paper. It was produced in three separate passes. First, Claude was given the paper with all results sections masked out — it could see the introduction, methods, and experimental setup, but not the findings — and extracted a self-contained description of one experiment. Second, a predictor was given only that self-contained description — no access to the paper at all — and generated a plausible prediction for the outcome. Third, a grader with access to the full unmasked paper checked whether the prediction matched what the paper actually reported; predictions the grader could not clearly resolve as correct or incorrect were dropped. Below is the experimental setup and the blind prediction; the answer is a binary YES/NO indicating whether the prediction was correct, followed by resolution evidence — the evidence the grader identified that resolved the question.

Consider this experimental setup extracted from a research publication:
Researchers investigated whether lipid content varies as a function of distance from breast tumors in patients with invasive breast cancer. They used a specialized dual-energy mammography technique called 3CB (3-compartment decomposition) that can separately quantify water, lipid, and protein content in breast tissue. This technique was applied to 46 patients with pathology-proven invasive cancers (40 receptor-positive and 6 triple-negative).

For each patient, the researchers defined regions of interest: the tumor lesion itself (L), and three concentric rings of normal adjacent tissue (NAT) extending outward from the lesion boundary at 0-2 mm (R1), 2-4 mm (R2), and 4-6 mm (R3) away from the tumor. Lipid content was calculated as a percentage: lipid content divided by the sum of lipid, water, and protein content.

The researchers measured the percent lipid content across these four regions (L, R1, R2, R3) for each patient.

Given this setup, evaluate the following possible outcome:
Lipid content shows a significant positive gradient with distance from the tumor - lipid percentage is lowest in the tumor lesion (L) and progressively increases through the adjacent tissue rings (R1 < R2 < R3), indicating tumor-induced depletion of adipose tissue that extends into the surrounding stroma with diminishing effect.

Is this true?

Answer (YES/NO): YES